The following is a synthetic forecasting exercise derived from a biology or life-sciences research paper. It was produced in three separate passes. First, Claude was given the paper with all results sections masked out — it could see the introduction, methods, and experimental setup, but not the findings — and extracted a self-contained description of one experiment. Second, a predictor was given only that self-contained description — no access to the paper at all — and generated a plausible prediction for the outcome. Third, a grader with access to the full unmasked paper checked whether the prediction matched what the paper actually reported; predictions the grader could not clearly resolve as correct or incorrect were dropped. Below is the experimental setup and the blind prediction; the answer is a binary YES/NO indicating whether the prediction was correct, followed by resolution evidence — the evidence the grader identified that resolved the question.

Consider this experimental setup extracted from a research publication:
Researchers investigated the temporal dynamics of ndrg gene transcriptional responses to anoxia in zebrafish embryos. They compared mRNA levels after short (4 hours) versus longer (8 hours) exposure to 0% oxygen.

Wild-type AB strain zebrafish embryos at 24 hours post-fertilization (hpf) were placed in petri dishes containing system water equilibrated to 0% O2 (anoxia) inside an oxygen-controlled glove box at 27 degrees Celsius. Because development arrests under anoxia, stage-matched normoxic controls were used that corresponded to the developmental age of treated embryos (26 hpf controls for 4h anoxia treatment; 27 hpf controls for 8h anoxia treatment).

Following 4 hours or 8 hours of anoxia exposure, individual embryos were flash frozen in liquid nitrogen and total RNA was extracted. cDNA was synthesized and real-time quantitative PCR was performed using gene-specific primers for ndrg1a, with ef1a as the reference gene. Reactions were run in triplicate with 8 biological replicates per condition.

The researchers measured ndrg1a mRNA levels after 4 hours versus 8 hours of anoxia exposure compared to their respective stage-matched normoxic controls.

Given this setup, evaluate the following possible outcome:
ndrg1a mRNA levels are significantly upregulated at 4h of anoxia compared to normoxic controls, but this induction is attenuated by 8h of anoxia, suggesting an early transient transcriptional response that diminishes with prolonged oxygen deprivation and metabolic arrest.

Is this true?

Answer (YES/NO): NO